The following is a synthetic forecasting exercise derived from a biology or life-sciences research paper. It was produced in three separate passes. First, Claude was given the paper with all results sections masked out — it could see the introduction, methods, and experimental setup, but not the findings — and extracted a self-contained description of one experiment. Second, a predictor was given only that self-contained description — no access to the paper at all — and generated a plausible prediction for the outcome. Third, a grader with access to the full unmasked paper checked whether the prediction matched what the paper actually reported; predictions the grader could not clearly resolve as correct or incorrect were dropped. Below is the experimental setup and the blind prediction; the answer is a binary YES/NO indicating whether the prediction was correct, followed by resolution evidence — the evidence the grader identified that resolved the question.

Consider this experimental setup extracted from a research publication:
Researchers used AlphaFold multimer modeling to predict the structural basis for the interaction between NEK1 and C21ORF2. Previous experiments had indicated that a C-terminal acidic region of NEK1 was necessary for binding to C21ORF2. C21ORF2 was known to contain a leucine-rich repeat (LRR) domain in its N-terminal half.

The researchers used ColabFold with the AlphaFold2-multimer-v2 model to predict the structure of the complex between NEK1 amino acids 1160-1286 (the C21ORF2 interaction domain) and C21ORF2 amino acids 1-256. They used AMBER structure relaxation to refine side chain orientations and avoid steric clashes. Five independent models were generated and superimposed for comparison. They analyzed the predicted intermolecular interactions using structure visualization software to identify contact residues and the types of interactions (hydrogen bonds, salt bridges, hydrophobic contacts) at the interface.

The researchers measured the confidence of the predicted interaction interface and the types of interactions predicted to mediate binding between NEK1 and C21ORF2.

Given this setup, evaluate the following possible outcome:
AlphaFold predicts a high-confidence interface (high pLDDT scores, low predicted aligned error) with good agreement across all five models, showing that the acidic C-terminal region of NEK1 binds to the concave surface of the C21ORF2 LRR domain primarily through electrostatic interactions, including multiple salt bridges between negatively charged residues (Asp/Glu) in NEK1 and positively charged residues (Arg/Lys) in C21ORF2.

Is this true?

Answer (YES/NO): YES